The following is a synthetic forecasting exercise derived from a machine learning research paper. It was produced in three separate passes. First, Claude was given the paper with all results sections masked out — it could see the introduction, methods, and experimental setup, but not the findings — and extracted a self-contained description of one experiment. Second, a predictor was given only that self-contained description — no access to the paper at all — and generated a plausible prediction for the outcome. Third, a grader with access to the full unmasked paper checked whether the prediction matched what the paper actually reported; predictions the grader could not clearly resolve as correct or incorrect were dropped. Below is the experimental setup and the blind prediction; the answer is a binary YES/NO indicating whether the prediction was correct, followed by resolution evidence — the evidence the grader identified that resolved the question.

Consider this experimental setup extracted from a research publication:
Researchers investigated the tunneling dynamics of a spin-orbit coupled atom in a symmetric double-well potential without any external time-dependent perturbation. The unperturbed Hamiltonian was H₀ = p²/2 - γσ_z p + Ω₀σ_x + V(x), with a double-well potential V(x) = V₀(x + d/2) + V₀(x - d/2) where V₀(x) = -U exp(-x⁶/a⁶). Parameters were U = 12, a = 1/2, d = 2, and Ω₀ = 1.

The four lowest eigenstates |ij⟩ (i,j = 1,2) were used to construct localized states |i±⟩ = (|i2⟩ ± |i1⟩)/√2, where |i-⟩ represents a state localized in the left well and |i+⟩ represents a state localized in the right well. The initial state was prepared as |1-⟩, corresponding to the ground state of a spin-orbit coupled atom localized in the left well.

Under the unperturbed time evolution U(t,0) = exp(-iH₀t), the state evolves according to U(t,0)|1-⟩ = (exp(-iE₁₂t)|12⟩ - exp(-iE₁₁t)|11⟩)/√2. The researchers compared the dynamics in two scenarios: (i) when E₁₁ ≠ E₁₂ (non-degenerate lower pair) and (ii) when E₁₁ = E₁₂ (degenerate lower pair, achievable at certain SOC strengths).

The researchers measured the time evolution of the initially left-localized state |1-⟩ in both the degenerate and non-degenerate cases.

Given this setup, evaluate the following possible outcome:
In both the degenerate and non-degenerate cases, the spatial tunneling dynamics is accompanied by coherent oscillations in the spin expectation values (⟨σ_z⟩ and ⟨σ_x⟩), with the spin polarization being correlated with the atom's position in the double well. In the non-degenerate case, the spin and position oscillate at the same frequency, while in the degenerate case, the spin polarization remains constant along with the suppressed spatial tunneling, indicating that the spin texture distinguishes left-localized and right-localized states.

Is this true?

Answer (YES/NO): NO